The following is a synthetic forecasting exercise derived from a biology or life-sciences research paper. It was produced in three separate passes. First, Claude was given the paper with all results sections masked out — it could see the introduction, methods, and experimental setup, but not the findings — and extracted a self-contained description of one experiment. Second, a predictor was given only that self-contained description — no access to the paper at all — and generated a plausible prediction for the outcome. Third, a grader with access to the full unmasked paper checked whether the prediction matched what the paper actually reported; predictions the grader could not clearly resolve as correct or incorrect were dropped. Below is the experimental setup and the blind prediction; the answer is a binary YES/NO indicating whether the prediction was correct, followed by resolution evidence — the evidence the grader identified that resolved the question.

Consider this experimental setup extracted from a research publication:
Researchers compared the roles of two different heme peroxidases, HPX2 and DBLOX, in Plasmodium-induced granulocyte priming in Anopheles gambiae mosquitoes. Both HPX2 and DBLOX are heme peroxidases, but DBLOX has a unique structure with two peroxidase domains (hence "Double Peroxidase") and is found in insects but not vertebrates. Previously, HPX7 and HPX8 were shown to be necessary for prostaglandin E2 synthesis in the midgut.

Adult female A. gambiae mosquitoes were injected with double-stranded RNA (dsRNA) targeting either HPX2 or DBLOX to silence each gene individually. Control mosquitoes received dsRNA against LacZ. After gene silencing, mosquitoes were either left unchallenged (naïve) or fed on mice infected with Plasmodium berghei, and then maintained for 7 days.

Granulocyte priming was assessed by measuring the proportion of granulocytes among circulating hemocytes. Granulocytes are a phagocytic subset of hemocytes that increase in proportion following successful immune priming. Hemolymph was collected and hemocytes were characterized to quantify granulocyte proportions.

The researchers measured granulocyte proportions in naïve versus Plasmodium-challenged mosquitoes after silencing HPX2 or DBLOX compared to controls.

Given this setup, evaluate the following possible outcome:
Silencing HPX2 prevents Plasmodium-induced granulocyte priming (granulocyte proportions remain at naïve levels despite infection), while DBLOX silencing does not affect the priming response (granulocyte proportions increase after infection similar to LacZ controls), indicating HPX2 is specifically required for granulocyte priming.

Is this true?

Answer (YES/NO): NO